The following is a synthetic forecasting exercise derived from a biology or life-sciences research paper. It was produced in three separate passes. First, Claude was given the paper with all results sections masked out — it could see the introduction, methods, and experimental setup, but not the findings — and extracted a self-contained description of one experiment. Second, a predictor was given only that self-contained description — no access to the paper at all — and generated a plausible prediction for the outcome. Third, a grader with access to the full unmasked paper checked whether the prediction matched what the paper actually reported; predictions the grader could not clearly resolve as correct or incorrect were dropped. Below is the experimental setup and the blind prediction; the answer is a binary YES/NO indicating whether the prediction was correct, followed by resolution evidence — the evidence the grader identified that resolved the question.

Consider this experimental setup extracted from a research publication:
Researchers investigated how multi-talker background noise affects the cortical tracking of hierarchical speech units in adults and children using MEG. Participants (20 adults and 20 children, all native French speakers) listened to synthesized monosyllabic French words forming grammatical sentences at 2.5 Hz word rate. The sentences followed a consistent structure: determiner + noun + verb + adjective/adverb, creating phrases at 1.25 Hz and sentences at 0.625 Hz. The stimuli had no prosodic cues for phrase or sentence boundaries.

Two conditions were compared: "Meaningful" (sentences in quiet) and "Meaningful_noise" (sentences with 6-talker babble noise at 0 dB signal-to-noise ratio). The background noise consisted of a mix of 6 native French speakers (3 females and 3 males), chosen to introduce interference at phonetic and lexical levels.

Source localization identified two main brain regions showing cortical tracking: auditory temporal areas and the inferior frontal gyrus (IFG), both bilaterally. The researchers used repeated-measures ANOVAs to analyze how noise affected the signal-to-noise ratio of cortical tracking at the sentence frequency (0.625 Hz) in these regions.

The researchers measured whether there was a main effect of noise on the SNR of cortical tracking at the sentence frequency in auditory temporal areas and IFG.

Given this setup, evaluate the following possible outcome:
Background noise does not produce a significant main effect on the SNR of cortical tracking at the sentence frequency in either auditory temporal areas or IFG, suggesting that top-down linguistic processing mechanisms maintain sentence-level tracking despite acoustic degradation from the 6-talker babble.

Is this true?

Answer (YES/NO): NO